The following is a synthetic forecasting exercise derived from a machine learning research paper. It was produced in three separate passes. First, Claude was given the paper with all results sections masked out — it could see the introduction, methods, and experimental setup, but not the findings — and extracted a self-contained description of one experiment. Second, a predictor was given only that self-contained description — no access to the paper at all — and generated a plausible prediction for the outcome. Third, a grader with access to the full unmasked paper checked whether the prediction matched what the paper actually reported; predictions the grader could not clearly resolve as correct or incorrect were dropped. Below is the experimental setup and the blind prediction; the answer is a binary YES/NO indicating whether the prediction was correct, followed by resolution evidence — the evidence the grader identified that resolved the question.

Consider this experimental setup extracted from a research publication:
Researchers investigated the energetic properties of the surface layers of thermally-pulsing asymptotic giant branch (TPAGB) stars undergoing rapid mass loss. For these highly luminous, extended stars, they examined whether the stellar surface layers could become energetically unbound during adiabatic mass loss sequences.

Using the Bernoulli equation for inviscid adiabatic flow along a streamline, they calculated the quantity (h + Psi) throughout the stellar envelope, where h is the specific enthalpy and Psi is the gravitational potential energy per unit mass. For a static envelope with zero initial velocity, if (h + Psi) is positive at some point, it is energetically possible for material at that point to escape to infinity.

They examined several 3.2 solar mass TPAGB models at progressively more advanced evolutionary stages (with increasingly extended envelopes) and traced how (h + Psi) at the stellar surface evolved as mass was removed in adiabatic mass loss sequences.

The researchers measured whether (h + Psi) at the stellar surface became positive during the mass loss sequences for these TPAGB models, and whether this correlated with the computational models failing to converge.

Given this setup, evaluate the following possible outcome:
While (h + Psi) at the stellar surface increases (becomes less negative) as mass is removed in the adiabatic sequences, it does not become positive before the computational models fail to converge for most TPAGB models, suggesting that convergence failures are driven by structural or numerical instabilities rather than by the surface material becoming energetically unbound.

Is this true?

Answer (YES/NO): NO